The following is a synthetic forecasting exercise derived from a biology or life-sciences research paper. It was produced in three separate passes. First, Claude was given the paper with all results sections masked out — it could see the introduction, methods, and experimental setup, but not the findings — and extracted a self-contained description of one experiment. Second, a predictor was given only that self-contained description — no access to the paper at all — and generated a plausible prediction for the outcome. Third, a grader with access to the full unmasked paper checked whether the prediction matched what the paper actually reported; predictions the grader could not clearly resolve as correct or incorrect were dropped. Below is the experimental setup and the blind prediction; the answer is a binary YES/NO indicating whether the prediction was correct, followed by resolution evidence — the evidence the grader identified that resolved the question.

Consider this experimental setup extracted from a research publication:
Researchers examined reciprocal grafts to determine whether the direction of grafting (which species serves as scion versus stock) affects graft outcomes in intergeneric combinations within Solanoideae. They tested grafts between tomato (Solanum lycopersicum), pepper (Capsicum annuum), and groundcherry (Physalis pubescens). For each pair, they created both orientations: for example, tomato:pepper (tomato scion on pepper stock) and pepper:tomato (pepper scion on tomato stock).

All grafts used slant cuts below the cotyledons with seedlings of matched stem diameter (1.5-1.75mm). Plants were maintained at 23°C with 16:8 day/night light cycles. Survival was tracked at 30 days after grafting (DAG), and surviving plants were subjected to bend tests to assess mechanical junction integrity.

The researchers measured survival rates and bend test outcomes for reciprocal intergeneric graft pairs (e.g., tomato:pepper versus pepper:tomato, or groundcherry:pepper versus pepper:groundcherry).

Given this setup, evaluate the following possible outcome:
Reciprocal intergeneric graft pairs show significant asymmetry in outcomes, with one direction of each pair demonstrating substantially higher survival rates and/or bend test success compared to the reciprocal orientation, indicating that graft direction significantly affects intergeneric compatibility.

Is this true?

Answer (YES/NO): NO